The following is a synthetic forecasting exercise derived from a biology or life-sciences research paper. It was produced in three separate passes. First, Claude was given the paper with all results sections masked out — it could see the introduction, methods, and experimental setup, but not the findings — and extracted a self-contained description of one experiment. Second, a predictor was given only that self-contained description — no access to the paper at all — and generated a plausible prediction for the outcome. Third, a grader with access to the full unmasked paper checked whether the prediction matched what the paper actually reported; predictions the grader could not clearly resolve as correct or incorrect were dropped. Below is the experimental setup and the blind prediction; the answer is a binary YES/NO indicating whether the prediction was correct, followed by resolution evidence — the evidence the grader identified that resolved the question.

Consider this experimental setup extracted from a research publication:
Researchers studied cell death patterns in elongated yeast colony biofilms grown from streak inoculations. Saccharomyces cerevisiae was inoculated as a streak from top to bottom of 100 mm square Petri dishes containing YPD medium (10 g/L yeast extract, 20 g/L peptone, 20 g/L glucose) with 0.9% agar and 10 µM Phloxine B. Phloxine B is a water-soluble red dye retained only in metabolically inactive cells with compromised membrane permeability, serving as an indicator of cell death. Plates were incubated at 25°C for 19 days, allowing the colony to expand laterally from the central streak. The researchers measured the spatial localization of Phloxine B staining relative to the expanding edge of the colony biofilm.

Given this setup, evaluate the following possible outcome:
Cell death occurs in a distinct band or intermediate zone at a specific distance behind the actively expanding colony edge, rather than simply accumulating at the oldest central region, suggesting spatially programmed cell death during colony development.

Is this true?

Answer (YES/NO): YES